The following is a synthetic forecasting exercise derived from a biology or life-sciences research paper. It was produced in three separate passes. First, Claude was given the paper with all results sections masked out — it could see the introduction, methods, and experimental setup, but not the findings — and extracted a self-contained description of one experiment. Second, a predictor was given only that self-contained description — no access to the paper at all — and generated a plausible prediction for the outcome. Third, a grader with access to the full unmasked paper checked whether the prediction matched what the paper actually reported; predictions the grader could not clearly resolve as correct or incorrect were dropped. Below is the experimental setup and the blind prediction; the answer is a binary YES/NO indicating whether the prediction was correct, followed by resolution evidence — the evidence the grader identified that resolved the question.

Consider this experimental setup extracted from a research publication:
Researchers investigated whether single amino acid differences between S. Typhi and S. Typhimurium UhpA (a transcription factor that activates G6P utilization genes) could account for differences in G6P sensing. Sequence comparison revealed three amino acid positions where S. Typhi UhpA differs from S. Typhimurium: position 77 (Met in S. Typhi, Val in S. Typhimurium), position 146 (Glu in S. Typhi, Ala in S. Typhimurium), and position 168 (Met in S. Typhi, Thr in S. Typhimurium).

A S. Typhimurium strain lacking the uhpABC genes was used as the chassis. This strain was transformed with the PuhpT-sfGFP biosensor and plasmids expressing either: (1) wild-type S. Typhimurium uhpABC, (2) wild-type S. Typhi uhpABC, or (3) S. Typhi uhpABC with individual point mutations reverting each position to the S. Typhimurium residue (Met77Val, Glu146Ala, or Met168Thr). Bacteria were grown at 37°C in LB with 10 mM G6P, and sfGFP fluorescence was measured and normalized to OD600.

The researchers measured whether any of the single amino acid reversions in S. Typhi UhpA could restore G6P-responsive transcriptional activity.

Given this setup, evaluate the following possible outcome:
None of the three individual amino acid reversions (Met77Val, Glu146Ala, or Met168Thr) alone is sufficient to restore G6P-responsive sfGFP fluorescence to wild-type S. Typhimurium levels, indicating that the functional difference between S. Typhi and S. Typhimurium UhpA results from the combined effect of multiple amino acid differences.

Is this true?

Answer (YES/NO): YES